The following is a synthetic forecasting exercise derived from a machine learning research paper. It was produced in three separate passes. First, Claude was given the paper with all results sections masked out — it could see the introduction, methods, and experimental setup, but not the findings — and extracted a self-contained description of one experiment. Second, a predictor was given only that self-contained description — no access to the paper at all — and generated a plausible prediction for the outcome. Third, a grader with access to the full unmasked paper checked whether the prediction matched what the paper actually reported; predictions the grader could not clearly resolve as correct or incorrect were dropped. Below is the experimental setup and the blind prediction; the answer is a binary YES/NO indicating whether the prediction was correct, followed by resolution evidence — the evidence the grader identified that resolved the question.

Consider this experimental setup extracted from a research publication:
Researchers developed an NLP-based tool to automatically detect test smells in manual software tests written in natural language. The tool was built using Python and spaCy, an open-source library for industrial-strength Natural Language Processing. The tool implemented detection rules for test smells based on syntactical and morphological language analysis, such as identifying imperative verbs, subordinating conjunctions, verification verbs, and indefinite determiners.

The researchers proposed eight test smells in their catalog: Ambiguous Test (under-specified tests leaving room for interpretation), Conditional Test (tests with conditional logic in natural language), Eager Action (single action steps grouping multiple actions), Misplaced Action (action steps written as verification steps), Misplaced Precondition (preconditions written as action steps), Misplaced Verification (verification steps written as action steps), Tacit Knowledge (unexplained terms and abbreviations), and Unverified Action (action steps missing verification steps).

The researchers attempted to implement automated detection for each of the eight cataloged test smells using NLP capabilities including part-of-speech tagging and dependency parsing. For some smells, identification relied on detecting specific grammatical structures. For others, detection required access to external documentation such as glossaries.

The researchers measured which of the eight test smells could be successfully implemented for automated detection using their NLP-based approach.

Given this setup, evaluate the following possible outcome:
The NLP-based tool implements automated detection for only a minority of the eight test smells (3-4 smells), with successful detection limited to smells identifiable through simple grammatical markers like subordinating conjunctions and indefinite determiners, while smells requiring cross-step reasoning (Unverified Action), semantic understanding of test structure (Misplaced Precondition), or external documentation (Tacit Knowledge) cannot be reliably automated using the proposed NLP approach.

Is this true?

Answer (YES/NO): NO